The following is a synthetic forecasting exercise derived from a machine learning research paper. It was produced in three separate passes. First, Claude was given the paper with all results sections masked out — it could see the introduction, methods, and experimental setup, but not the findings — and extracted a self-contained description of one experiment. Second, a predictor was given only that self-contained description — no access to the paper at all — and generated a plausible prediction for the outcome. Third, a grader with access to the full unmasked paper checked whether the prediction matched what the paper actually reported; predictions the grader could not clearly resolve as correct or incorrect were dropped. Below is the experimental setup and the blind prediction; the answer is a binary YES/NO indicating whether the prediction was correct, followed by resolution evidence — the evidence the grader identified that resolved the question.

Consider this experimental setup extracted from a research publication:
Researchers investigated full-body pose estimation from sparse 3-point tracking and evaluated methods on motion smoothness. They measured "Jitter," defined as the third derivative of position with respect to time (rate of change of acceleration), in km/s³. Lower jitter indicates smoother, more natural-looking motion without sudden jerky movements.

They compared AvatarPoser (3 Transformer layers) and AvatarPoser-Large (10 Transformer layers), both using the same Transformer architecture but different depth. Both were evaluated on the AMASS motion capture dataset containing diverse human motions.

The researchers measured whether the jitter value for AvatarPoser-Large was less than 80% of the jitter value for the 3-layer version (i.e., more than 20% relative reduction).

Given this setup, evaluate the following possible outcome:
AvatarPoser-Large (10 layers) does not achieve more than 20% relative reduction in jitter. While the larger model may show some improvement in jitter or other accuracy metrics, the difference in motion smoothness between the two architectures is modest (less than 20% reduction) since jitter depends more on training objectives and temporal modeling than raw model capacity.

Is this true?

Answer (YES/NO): NO